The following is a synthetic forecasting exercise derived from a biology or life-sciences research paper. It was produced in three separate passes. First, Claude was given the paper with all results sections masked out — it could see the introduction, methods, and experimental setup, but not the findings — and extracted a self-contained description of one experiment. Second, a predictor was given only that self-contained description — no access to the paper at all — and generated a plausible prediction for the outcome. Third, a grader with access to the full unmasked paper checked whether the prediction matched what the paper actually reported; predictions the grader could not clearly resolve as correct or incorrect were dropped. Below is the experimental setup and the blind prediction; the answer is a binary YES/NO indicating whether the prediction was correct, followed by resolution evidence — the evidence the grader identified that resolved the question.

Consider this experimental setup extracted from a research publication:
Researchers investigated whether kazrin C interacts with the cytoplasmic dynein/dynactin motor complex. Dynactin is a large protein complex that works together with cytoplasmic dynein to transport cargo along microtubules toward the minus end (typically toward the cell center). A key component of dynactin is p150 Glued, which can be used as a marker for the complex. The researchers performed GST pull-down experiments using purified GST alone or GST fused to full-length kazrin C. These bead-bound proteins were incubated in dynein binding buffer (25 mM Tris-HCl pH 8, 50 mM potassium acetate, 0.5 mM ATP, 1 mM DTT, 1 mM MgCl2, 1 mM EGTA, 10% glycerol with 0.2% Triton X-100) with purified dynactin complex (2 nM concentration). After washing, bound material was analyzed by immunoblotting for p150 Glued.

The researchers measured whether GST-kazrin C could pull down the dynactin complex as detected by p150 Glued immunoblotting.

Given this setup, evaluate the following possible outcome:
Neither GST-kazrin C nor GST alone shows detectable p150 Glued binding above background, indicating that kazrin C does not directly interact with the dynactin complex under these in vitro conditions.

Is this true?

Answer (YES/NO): NO